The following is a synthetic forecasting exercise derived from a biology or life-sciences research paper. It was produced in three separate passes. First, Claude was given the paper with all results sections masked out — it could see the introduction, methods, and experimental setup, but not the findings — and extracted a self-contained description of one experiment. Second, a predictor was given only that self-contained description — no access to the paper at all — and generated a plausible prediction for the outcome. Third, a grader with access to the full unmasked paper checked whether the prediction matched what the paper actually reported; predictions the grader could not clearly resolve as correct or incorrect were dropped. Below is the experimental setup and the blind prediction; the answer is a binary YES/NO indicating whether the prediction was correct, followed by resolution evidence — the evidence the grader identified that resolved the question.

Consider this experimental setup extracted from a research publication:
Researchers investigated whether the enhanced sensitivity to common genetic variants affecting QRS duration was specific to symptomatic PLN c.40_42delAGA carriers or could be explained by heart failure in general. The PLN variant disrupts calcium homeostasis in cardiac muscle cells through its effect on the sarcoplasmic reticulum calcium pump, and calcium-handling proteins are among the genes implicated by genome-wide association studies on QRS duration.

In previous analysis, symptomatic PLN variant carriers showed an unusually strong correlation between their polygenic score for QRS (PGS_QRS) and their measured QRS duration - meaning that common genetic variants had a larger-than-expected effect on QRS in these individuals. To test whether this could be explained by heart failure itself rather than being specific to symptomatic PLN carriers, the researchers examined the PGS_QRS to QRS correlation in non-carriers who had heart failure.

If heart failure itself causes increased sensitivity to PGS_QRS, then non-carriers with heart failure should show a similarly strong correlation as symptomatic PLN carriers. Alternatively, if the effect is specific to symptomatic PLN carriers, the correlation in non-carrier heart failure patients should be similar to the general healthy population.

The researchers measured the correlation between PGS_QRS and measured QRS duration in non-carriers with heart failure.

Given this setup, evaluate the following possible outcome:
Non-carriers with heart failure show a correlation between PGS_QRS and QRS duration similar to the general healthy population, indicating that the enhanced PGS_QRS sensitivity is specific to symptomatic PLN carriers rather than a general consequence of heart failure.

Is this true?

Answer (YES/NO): YES